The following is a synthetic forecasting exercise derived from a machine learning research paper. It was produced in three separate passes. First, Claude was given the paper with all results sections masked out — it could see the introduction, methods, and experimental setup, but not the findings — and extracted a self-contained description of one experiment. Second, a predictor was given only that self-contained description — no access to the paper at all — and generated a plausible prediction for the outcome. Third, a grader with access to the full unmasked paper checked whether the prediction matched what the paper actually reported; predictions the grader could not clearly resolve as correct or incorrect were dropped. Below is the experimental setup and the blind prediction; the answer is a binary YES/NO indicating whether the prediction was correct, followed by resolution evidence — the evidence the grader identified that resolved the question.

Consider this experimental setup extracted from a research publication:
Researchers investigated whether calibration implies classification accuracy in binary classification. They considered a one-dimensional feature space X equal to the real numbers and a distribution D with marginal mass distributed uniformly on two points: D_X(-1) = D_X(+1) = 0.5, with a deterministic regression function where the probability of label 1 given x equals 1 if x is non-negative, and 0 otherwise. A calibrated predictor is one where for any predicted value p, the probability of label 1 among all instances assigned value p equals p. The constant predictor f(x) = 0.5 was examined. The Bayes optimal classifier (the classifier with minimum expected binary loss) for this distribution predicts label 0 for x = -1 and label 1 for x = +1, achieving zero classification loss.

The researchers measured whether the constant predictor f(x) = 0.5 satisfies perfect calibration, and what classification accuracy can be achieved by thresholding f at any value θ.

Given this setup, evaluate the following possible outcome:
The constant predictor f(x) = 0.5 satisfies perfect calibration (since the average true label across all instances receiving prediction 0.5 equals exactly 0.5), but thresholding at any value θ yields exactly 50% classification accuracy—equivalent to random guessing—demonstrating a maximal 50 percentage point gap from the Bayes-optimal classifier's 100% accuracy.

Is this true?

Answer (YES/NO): YES